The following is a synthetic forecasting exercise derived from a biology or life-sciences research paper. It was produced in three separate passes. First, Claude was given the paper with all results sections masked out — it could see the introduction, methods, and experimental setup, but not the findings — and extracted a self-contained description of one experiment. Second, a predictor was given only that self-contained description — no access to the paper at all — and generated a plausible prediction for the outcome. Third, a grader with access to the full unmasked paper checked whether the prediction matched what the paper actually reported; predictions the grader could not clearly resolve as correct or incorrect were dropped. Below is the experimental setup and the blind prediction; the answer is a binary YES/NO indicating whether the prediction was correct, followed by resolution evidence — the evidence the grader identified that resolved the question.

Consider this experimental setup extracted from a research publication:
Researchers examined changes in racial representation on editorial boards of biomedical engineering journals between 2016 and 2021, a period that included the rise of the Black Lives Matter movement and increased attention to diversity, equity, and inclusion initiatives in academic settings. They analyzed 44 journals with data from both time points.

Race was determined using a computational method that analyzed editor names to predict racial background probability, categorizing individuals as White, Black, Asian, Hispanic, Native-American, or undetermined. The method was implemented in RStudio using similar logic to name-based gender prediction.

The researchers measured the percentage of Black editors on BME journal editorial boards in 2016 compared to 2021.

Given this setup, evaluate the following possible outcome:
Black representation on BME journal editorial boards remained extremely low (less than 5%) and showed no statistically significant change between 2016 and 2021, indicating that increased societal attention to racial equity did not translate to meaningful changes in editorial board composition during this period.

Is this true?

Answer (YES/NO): YES